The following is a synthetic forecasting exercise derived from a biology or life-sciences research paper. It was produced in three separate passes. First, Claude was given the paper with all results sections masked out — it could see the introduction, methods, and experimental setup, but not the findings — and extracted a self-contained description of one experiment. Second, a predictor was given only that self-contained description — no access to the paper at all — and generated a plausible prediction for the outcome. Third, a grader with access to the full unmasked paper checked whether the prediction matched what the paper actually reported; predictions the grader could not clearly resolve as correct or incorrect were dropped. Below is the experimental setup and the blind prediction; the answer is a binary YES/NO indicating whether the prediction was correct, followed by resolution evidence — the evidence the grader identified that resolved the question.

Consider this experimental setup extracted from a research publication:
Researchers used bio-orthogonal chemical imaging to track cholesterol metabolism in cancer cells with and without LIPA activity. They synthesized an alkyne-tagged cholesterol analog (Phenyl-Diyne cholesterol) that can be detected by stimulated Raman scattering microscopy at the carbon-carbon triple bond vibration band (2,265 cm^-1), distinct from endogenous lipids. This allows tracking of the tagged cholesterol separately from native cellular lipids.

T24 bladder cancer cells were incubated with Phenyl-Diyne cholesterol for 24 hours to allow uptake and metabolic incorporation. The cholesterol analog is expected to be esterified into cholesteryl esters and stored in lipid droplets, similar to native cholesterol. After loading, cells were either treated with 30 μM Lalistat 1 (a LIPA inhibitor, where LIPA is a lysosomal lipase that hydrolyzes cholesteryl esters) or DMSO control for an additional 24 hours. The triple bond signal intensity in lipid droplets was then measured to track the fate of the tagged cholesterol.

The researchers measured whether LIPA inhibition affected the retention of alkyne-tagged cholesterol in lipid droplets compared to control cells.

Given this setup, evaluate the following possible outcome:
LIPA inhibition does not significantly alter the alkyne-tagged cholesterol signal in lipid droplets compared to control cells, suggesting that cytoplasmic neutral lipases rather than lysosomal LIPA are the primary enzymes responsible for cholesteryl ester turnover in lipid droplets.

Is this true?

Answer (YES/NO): NO